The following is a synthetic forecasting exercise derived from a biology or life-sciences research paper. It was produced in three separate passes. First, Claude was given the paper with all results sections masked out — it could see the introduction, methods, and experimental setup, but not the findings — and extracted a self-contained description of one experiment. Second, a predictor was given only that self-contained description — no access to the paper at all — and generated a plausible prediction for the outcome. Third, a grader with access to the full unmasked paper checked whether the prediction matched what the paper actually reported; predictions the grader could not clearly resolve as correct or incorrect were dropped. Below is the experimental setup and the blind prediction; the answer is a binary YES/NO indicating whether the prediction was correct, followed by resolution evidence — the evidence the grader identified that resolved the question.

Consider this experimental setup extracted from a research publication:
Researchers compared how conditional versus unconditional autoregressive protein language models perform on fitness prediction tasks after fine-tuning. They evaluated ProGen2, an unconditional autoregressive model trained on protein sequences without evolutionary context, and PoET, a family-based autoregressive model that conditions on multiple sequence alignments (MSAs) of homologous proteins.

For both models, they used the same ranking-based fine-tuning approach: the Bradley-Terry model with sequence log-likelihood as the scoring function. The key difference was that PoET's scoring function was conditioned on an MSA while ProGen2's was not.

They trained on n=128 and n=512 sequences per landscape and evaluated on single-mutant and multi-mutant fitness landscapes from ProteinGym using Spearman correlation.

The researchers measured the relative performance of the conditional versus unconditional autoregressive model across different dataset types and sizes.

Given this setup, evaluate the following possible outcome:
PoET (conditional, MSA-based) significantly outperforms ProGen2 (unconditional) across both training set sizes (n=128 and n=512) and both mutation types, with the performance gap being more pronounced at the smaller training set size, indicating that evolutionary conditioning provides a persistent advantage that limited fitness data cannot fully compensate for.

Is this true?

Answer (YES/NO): NO